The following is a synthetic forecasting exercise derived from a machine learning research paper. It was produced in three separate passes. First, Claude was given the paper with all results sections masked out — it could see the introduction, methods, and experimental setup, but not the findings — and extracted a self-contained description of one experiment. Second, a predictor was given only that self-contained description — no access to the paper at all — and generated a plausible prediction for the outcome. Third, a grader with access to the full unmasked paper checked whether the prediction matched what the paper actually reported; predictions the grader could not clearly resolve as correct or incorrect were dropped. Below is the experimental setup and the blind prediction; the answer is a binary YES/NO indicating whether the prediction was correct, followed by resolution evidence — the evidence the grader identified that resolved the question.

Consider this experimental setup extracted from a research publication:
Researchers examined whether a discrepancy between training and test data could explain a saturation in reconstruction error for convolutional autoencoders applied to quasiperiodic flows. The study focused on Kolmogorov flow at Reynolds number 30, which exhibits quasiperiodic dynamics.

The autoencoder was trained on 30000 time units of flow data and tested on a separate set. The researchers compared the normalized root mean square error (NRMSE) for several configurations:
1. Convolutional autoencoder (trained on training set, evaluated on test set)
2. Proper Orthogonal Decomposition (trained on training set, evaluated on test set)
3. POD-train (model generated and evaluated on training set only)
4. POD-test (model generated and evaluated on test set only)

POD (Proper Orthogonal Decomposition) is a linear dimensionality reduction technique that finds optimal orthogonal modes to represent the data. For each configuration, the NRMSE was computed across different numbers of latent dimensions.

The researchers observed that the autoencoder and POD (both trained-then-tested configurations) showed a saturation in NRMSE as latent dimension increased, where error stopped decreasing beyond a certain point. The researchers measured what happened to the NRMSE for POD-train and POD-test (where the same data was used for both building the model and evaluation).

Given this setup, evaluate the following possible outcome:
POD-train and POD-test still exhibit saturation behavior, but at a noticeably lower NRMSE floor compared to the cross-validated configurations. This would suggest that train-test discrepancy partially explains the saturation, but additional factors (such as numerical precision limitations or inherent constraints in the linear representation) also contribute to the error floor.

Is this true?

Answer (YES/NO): NO